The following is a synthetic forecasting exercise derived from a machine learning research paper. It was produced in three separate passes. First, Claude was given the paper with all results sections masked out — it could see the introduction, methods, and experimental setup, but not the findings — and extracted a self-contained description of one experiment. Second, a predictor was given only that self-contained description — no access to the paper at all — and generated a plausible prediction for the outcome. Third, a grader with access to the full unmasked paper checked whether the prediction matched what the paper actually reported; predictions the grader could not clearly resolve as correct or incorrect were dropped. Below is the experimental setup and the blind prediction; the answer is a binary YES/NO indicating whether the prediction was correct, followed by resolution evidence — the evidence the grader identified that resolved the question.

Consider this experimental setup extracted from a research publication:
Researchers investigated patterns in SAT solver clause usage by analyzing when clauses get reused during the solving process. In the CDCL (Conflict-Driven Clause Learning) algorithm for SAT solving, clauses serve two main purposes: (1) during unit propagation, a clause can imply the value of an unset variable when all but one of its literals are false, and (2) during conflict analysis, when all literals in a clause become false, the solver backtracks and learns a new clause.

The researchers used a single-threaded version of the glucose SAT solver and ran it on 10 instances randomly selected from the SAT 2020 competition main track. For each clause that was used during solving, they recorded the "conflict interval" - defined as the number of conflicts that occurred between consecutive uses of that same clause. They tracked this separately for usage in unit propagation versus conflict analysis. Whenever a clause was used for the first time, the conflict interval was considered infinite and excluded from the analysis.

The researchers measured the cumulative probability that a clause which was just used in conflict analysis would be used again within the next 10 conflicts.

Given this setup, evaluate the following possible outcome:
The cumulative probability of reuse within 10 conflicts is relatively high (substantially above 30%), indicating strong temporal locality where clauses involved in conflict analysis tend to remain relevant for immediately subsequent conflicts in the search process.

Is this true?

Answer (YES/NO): YES